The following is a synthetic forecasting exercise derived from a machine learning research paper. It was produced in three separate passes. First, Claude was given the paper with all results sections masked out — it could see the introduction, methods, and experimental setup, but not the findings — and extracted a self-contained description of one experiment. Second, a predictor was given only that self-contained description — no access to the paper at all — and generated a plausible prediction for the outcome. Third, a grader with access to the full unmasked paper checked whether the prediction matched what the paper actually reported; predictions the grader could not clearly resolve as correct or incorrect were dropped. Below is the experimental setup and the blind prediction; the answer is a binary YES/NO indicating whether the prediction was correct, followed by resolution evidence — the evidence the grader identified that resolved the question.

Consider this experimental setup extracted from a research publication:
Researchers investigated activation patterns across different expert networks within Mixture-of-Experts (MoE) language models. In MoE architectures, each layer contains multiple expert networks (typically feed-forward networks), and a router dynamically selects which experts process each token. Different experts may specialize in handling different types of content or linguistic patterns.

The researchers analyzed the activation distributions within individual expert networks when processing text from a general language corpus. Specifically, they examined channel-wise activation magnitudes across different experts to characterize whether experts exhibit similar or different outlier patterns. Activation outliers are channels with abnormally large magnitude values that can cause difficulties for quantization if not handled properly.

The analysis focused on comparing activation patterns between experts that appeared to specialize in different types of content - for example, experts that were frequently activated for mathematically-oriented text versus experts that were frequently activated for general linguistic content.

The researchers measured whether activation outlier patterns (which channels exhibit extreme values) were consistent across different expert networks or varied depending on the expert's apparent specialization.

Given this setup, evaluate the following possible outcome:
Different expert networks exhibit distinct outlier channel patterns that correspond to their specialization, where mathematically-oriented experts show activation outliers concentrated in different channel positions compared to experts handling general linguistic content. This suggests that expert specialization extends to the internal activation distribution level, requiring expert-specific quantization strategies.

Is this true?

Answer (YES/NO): YES